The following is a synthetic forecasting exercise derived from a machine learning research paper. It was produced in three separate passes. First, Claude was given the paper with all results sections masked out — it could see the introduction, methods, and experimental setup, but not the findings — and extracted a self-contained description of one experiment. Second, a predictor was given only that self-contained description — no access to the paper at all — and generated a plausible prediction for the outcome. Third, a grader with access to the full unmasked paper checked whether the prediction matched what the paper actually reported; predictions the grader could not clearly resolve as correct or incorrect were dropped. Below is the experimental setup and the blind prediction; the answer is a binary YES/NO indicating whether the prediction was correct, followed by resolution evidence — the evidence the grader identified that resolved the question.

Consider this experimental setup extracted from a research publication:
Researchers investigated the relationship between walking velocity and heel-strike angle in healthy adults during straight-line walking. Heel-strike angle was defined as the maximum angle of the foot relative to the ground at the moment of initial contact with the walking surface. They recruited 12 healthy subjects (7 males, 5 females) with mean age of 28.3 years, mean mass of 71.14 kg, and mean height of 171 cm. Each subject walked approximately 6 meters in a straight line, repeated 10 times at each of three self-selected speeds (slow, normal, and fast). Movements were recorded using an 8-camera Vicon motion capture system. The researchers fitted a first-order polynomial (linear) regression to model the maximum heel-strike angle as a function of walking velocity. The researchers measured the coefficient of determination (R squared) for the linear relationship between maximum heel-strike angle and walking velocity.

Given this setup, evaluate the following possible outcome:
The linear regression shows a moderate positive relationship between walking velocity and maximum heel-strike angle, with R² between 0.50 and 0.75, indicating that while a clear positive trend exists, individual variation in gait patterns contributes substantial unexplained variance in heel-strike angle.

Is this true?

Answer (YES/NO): NO